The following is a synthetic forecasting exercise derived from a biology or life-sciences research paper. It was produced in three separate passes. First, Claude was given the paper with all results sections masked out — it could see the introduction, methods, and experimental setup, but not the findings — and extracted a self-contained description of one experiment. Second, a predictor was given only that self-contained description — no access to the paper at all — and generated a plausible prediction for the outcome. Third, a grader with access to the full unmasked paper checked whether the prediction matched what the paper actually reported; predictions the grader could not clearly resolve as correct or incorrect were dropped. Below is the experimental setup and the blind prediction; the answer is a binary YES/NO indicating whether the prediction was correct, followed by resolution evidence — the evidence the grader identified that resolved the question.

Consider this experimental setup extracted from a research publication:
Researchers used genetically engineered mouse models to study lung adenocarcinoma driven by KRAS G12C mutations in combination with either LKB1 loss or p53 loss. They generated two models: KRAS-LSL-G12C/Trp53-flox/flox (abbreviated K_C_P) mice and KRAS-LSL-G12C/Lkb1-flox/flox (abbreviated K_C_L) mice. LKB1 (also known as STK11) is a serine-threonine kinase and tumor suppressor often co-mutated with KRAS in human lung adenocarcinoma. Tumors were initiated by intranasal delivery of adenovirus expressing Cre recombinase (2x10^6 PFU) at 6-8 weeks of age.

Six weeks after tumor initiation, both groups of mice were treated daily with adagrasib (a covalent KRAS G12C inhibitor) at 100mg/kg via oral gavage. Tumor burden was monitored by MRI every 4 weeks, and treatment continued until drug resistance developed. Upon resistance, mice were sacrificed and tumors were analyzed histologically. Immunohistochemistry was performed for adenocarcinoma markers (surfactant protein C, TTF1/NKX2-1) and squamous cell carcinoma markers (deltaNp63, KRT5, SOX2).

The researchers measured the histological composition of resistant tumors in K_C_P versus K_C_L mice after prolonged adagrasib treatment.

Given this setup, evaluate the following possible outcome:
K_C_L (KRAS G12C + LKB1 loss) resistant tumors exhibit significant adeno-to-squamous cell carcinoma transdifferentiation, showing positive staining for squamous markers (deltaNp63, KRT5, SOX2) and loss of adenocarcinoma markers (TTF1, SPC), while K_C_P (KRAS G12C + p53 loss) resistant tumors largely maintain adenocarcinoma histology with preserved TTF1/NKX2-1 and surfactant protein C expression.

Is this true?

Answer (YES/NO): NO